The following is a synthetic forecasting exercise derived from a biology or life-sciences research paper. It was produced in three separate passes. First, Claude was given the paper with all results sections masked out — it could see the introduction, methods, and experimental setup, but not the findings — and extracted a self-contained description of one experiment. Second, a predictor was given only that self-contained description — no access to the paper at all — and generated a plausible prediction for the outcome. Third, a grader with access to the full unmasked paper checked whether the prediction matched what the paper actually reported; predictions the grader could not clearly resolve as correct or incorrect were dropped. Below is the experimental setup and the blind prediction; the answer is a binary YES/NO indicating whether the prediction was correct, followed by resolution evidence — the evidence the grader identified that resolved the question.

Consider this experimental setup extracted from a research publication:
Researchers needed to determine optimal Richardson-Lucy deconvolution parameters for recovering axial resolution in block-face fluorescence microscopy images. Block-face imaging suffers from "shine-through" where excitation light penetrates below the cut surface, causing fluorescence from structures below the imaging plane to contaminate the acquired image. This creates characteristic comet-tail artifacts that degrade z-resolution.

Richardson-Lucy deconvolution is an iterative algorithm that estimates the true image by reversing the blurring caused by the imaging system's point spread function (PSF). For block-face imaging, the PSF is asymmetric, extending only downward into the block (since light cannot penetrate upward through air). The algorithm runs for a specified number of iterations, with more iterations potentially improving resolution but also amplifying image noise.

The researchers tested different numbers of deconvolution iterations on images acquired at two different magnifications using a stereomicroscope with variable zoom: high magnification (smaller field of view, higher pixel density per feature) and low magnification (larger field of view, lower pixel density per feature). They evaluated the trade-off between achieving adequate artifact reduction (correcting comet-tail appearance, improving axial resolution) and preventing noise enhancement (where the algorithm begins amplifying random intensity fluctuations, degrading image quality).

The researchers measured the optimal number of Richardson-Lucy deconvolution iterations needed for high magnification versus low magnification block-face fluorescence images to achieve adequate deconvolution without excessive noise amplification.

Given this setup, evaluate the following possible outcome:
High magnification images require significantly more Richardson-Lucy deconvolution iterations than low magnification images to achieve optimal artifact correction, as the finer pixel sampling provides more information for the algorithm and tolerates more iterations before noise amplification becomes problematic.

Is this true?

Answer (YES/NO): NO